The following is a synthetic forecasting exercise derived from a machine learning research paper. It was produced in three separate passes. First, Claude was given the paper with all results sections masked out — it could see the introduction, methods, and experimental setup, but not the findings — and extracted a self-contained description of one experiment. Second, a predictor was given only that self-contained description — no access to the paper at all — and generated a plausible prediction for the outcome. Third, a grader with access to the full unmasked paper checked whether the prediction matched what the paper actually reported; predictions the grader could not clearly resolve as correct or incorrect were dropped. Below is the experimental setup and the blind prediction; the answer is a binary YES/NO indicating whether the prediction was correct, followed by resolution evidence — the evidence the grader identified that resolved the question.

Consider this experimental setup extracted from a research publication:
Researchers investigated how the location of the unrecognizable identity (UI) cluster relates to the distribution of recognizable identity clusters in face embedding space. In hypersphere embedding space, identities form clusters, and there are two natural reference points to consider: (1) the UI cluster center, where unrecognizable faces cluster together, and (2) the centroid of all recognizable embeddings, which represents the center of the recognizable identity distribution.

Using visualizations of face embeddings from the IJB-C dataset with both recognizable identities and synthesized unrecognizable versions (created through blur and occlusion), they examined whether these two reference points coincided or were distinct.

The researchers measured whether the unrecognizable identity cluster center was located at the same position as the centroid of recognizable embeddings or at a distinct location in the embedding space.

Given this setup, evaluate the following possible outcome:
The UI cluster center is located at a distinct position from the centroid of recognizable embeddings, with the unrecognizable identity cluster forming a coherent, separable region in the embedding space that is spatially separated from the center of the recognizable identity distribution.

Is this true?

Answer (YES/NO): YES